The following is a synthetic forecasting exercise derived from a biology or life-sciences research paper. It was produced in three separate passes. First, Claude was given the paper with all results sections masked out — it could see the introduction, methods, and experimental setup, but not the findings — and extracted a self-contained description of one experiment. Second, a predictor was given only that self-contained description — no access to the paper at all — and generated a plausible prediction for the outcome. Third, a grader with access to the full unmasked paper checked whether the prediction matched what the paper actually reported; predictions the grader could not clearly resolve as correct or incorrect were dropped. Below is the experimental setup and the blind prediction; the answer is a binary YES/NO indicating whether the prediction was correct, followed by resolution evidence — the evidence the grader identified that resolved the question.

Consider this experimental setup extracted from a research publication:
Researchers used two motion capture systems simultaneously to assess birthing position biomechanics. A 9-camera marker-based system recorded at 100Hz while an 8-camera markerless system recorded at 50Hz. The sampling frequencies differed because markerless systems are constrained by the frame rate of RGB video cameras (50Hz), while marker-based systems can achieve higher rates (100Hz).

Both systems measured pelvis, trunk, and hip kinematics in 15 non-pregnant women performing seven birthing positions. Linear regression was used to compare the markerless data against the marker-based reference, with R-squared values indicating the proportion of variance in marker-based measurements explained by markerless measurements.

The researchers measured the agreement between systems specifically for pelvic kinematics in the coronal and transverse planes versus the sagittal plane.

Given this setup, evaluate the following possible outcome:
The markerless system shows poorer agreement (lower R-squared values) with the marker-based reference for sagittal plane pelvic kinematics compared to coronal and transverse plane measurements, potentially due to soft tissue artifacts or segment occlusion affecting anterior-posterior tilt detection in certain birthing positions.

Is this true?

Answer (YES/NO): YES